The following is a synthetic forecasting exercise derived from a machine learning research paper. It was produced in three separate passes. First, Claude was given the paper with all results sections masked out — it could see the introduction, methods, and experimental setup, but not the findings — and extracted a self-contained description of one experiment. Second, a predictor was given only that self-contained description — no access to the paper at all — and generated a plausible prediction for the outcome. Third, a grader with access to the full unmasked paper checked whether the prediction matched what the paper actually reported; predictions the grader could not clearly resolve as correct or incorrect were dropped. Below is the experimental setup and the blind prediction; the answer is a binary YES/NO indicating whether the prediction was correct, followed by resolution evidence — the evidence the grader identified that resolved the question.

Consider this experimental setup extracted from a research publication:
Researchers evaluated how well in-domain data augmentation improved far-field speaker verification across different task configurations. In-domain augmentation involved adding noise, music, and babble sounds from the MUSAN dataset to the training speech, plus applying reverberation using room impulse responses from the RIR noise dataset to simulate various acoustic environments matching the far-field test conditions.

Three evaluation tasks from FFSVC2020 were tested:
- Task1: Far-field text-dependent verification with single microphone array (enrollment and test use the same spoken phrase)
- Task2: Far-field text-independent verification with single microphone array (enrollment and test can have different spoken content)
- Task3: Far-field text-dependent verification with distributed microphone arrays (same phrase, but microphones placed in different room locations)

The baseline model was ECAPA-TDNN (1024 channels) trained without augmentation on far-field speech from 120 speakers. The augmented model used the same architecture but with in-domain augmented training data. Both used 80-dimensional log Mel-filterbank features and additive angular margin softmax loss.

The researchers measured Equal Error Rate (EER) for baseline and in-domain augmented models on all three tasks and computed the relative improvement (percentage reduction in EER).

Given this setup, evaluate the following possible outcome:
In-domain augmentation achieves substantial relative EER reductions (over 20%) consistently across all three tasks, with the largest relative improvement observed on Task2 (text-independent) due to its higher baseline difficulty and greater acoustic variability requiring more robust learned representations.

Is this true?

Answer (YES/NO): NO